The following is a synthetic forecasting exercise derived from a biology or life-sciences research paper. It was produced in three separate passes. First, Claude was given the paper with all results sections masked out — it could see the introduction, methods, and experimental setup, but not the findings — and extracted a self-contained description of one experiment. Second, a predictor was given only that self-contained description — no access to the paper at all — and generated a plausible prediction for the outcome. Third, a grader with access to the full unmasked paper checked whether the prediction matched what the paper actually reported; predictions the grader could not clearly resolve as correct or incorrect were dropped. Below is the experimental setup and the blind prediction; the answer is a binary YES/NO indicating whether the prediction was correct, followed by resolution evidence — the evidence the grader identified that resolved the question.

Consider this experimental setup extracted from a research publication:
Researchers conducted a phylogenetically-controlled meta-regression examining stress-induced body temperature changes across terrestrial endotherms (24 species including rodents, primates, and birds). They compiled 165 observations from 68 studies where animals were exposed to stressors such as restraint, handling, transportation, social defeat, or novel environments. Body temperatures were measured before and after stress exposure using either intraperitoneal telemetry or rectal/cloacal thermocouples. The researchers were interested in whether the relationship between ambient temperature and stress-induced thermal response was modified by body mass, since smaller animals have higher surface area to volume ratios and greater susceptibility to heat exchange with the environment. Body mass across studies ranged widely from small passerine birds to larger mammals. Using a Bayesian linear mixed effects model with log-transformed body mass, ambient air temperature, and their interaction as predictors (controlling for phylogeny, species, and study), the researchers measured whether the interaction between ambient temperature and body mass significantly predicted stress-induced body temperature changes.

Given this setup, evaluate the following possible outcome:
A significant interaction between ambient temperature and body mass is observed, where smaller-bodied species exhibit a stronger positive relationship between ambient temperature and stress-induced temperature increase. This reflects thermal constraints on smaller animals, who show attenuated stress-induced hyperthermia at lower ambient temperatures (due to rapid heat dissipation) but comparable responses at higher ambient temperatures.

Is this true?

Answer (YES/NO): NO